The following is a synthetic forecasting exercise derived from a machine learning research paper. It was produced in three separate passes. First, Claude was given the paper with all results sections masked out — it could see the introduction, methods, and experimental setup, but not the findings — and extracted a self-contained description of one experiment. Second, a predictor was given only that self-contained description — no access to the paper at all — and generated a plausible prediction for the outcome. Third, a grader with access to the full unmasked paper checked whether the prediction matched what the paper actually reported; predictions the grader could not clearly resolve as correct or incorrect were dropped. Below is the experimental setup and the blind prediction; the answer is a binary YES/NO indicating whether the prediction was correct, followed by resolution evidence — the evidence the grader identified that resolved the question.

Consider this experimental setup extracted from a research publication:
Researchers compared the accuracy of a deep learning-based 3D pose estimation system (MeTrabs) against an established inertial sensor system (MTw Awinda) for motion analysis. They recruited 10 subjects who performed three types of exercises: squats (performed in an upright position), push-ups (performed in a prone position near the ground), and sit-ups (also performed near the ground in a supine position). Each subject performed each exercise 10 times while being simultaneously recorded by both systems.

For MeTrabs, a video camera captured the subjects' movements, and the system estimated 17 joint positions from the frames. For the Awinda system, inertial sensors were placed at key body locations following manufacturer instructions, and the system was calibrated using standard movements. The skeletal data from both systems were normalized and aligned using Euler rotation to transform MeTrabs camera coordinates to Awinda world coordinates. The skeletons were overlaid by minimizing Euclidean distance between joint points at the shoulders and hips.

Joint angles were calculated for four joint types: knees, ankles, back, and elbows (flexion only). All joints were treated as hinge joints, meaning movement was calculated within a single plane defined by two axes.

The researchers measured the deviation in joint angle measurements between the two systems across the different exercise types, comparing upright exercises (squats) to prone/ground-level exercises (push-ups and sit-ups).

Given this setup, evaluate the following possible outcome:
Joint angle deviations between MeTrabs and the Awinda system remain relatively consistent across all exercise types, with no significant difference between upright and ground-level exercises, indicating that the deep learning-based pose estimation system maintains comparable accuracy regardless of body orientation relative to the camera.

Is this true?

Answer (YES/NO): NO